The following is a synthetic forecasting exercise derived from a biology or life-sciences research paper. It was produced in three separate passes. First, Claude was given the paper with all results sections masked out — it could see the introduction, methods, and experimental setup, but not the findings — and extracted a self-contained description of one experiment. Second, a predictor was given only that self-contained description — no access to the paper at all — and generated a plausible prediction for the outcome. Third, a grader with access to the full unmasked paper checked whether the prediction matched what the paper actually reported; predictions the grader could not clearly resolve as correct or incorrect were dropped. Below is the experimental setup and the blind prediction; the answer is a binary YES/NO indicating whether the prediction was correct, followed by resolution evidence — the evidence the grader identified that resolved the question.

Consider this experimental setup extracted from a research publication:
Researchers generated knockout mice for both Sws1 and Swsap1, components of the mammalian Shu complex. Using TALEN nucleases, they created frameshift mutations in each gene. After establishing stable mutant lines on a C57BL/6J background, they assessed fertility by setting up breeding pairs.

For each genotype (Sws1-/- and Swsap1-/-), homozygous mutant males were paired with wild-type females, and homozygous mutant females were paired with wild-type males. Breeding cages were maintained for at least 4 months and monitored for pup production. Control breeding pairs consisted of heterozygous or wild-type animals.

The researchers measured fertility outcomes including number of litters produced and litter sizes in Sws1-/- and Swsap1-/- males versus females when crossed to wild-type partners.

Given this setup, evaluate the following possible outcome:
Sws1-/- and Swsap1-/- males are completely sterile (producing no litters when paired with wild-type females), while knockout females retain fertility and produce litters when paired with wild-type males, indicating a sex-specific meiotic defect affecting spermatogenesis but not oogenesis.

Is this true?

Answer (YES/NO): NO